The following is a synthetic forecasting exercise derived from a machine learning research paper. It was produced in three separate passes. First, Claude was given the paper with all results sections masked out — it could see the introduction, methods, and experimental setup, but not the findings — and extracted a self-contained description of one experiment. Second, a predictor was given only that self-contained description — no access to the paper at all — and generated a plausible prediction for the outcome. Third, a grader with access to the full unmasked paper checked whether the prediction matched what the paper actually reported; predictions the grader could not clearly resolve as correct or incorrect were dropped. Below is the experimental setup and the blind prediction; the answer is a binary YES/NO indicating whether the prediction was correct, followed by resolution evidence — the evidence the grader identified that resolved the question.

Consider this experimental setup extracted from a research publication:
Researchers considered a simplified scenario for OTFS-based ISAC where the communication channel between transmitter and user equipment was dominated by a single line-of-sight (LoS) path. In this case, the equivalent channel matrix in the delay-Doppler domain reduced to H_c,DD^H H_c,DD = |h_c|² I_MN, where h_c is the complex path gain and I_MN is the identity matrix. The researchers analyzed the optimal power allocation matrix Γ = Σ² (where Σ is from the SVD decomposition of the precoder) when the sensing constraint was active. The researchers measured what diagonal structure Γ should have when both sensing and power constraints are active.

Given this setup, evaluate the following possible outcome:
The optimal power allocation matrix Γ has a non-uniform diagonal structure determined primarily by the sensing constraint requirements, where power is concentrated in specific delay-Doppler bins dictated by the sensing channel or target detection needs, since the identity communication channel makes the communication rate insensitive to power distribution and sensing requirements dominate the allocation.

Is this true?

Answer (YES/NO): YES